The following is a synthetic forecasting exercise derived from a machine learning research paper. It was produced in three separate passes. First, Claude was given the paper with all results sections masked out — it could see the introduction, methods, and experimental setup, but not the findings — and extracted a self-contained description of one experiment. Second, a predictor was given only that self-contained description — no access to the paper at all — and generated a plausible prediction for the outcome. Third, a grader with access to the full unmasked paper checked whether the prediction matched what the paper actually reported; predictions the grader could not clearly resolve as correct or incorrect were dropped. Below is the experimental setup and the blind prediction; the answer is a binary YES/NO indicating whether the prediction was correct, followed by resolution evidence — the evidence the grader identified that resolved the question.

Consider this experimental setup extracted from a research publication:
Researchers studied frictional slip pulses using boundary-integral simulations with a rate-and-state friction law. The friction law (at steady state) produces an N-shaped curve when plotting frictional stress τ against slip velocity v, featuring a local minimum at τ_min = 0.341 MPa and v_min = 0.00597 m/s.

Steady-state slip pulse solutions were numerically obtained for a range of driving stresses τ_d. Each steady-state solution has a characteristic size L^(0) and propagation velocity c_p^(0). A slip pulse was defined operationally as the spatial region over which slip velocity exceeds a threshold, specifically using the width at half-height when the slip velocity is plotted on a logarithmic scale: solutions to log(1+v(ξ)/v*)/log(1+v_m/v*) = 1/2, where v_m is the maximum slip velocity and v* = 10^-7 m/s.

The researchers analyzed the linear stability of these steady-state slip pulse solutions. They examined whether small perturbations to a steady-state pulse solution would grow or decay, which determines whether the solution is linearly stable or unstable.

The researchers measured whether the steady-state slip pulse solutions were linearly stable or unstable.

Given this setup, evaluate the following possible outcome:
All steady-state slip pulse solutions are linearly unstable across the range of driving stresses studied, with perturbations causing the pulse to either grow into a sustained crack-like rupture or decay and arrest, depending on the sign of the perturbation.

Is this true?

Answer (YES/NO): NO